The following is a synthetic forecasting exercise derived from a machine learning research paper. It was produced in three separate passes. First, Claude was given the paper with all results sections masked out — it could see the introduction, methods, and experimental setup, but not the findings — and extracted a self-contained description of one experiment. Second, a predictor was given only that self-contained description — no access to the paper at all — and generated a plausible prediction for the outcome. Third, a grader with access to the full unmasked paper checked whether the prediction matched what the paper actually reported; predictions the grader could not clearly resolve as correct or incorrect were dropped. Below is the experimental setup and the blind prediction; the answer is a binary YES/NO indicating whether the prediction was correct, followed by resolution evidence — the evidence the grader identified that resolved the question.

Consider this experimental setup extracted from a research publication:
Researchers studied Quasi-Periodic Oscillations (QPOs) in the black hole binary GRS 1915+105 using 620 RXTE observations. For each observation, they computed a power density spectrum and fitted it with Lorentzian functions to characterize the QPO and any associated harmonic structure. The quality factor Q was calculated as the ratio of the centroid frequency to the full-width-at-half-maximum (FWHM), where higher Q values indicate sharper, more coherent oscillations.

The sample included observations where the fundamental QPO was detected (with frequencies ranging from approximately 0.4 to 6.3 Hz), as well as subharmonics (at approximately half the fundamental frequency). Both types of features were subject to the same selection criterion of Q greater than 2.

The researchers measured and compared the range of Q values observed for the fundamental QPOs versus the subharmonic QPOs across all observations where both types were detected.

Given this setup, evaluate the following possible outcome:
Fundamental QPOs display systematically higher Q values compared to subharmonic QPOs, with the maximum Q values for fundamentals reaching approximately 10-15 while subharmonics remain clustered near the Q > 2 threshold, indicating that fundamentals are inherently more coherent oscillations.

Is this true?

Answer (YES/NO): NO